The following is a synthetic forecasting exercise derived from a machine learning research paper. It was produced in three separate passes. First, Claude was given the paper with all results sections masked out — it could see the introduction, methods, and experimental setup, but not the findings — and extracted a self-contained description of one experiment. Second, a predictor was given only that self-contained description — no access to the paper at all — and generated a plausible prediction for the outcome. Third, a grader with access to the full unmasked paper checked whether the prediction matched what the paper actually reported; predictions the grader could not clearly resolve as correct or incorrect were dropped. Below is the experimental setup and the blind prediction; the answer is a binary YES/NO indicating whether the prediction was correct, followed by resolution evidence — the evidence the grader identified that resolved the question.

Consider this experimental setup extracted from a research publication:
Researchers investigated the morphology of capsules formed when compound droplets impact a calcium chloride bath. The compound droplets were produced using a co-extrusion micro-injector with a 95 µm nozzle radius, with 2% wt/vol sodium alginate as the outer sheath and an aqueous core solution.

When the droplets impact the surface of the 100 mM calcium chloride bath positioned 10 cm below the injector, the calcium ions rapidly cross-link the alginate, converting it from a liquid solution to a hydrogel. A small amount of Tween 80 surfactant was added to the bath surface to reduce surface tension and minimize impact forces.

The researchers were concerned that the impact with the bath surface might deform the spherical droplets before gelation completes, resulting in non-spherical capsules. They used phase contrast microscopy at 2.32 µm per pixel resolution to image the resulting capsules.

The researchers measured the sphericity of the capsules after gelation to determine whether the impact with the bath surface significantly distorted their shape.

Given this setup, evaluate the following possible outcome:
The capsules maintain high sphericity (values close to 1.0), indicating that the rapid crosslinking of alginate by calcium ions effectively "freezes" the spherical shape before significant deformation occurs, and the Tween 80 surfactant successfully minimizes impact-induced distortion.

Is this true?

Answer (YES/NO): YES